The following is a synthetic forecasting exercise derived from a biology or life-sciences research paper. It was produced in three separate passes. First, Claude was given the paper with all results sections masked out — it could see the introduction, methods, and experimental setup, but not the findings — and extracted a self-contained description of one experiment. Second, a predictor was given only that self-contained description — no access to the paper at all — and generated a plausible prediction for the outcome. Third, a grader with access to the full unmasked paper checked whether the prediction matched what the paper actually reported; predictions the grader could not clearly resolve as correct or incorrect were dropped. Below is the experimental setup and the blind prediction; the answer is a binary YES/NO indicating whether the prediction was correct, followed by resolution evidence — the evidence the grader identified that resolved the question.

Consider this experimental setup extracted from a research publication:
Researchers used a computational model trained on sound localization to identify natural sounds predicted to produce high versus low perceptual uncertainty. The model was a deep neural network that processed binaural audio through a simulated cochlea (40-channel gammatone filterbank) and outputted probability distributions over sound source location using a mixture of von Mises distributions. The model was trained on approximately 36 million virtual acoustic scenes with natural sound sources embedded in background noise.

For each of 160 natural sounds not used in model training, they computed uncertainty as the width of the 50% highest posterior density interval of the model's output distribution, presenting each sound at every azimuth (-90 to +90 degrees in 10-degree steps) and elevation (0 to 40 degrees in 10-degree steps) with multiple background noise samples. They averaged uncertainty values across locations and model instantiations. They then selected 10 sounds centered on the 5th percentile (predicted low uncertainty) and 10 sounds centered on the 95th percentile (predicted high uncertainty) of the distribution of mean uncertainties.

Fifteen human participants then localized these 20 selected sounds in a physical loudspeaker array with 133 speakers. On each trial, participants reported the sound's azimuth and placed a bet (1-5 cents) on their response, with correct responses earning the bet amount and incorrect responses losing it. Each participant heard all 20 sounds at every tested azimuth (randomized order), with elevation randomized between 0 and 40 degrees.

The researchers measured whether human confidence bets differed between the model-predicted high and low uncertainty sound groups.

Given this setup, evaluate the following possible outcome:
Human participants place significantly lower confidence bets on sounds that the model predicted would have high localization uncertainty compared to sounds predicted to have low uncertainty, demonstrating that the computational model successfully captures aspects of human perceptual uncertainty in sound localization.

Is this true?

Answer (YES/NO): YES